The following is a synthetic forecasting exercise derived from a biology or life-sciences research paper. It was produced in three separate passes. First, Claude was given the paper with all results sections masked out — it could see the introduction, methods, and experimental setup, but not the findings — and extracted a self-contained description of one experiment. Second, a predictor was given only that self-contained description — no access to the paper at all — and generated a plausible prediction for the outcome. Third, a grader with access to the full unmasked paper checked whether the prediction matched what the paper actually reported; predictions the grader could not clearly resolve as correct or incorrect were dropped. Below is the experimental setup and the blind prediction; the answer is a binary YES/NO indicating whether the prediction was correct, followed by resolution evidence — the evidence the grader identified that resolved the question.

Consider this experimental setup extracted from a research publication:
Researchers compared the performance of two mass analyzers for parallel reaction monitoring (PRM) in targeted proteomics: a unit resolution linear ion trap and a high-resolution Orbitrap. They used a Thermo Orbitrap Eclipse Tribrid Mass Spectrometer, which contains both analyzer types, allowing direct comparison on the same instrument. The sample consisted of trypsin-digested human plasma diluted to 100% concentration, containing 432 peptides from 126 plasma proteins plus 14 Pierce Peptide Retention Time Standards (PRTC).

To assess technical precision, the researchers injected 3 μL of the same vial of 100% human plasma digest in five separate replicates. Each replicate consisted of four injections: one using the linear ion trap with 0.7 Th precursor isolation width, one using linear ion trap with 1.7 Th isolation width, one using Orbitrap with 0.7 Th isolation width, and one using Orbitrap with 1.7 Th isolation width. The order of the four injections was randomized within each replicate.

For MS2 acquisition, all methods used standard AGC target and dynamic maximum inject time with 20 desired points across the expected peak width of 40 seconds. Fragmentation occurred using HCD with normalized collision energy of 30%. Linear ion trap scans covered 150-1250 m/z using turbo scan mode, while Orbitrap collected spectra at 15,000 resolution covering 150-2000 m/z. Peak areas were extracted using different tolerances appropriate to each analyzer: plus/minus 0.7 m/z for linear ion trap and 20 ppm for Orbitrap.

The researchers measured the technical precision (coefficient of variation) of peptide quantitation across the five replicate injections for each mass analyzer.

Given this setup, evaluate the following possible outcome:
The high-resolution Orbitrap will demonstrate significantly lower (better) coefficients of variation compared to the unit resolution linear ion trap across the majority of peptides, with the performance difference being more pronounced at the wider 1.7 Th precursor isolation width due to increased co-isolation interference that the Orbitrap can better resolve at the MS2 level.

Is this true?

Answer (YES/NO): NO